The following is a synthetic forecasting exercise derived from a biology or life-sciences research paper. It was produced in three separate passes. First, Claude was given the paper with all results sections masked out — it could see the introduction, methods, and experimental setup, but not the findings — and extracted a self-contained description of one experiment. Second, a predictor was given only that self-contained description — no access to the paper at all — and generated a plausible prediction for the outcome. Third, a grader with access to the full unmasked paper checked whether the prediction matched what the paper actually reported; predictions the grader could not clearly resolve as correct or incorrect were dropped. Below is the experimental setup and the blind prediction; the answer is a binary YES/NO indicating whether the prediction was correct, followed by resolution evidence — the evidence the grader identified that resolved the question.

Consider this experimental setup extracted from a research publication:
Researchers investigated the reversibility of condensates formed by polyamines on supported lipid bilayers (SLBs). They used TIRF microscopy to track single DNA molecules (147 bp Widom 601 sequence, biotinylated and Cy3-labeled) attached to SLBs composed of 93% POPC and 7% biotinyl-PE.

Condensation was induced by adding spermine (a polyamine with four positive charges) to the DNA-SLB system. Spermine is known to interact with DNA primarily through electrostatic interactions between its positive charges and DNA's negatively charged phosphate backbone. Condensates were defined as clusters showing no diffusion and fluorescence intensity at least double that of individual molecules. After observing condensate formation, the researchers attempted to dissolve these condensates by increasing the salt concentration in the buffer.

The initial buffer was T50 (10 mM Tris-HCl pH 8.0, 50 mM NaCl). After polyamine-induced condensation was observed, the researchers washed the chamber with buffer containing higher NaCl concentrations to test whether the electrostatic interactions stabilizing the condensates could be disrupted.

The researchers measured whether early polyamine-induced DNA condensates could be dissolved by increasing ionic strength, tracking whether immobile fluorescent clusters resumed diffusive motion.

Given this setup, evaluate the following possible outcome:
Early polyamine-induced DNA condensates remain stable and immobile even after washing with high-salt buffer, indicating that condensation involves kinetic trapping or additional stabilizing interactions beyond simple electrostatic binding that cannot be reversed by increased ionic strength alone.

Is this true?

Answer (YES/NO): NO